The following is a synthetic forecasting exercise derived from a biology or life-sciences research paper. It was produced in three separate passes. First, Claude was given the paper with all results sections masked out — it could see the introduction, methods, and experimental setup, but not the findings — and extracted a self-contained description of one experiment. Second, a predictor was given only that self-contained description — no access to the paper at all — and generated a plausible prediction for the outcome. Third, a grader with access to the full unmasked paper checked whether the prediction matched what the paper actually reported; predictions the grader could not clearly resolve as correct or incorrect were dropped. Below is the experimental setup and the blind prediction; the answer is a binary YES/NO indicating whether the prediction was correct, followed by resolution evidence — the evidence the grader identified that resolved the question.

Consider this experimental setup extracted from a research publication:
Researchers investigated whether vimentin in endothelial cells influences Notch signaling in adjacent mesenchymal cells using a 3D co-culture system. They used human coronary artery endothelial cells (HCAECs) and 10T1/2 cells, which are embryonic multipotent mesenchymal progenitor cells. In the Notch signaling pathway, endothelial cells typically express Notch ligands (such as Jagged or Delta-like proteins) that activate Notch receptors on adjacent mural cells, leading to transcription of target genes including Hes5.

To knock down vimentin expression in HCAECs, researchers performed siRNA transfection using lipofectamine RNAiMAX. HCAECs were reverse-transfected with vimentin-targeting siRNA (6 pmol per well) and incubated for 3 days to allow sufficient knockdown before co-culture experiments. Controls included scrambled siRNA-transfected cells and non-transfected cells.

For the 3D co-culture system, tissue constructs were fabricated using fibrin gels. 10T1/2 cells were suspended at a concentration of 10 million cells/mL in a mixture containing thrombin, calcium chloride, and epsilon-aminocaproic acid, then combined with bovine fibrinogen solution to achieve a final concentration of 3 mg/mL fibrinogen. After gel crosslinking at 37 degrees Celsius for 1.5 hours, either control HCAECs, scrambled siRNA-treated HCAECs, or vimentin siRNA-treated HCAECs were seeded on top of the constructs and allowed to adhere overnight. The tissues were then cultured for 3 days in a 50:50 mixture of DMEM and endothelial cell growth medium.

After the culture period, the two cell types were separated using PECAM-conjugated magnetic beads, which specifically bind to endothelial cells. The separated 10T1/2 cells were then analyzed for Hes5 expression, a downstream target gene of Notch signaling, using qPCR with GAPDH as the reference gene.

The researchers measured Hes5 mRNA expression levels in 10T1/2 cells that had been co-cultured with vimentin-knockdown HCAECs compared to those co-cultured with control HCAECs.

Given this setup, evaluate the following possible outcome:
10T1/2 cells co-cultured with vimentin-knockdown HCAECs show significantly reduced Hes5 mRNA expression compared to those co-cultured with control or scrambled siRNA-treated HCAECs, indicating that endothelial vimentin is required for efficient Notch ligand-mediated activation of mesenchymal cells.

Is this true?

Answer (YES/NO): NO